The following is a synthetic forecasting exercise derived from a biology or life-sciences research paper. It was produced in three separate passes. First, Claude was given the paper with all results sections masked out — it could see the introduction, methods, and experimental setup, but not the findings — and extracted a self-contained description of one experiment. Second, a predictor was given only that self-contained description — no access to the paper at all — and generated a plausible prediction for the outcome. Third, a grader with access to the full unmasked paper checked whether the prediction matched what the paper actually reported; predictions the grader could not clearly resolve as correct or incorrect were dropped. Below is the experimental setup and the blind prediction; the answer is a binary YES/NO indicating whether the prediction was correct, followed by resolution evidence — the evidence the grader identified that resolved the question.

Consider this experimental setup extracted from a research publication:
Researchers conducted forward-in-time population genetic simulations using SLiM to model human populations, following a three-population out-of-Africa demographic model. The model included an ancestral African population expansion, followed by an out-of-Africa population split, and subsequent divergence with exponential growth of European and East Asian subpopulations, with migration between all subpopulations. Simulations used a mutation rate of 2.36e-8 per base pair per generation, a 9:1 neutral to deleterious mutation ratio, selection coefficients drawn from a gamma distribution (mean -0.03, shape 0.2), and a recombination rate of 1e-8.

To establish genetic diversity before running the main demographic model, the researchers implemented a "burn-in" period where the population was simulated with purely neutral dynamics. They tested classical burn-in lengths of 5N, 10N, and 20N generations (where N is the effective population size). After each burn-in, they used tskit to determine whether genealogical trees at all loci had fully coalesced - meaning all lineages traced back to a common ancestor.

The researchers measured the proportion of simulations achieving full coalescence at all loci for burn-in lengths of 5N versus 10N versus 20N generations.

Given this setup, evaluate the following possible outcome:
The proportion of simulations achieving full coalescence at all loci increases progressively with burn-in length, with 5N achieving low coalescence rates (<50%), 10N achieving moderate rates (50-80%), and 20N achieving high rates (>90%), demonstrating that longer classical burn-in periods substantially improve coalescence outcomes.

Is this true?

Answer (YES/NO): NO